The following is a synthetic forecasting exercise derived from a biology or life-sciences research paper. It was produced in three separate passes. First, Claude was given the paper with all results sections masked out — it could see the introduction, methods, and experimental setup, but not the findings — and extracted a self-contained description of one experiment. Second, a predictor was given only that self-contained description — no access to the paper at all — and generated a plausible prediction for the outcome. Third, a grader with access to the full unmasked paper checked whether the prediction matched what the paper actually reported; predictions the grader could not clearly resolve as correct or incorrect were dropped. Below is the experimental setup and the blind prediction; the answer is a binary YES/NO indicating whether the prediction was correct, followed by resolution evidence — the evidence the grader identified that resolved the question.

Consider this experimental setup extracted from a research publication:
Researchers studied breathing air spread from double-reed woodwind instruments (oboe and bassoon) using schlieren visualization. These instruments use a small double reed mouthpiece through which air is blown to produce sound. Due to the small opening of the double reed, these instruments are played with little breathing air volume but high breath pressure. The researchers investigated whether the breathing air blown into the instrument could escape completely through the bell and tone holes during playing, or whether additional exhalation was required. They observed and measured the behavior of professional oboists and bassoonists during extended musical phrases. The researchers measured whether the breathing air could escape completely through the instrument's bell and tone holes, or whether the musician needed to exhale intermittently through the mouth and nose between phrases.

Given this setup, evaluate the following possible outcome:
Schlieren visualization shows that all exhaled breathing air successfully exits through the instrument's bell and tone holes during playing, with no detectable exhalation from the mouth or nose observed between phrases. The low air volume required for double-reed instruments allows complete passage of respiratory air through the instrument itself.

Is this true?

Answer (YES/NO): NO